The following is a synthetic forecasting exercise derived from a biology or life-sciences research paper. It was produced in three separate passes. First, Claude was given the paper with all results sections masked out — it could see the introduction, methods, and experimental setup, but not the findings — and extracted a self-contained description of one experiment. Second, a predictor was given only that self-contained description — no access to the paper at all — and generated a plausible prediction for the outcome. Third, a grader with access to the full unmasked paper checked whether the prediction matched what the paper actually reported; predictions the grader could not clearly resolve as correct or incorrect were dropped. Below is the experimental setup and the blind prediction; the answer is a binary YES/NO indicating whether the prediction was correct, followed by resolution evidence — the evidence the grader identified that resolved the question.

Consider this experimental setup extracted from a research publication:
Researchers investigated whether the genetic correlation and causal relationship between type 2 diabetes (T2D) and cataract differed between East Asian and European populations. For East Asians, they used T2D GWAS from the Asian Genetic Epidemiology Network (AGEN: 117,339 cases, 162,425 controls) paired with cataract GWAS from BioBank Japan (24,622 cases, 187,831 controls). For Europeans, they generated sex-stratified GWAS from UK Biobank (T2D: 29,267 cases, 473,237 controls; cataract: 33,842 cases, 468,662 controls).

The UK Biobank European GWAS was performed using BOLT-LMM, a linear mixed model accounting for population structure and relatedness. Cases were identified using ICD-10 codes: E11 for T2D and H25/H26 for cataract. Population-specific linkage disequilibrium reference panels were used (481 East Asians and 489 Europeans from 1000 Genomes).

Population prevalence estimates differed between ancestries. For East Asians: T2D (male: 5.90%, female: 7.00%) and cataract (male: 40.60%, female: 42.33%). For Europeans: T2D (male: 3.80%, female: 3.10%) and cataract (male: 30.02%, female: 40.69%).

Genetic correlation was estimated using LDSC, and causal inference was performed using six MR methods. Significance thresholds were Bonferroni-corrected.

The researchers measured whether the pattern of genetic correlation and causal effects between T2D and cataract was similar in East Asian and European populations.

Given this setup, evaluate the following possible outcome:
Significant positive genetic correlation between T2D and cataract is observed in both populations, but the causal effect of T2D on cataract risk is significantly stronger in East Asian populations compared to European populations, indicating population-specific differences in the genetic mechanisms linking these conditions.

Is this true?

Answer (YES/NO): YES